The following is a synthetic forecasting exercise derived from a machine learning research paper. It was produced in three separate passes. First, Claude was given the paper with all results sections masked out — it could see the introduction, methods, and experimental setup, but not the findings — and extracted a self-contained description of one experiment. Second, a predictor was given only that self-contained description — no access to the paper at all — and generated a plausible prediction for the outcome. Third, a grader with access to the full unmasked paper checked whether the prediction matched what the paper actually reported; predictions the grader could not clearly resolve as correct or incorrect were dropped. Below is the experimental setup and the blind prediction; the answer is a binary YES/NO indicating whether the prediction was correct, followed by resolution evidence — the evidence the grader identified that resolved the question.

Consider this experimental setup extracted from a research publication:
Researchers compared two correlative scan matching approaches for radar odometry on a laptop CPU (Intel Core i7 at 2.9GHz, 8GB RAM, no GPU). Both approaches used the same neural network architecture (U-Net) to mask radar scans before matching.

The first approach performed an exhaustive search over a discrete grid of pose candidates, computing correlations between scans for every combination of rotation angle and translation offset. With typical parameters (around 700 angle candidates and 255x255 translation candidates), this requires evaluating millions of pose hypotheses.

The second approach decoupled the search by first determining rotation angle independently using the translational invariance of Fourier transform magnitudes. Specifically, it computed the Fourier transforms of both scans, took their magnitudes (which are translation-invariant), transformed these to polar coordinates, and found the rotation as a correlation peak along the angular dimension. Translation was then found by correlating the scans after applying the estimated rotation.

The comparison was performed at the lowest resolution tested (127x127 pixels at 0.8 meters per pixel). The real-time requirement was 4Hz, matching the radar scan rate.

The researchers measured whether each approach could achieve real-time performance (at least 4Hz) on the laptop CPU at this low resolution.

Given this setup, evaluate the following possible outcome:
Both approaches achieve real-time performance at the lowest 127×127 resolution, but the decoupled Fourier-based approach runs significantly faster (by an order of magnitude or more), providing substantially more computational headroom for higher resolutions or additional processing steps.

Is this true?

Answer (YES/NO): NO